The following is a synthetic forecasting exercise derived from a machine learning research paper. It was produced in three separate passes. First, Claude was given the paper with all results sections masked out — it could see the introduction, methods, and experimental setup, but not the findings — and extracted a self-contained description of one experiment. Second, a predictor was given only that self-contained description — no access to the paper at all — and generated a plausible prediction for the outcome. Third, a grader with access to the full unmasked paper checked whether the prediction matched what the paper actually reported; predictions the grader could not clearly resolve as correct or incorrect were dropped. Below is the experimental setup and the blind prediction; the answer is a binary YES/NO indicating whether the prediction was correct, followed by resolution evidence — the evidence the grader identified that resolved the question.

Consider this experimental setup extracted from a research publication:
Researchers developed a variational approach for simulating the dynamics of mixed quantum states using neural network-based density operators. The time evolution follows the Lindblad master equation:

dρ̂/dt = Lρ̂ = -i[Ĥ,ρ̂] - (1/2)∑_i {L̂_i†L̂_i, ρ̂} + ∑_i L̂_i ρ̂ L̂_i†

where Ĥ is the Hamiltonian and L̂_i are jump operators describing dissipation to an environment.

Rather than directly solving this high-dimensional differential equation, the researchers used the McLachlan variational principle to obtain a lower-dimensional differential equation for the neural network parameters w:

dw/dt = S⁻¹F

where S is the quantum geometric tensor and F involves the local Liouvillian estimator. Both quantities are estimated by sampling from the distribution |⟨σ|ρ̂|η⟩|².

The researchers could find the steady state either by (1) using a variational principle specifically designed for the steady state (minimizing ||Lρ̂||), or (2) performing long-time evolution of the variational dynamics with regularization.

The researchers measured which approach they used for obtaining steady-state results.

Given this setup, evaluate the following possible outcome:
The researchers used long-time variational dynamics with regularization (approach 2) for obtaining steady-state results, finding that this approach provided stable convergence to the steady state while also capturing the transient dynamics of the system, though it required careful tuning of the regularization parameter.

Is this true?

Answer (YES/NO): NO